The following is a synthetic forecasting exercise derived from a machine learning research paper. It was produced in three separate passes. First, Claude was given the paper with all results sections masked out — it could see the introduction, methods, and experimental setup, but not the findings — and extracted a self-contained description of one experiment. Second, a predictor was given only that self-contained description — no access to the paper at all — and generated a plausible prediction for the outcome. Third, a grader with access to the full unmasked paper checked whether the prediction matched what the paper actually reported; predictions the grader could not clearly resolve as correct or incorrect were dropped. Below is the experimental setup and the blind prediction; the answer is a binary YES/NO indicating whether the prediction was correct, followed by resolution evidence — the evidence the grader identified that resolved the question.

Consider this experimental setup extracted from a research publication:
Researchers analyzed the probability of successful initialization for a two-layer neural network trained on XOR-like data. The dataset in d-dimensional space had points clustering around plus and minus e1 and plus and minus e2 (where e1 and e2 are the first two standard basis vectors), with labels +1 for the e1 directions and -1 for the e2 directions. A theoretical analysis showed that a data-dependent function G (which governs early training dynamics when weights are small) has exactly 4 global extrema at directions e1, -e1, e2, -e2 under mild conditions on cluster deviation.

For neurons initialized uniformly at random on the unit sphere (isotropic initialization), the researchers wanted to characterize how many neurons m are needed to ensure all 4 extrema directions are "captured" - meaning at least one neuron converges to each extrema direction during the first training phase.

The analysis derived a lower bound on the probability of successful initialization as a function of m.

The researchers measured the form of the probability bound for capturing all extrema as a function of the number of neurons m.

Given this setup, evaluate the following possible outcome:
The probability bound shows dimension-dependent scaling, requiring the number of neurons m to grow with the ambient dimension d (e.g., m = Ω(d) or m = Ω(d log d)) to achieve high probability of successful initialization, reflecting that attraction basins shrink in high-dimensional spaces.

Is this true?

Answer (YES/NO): NO